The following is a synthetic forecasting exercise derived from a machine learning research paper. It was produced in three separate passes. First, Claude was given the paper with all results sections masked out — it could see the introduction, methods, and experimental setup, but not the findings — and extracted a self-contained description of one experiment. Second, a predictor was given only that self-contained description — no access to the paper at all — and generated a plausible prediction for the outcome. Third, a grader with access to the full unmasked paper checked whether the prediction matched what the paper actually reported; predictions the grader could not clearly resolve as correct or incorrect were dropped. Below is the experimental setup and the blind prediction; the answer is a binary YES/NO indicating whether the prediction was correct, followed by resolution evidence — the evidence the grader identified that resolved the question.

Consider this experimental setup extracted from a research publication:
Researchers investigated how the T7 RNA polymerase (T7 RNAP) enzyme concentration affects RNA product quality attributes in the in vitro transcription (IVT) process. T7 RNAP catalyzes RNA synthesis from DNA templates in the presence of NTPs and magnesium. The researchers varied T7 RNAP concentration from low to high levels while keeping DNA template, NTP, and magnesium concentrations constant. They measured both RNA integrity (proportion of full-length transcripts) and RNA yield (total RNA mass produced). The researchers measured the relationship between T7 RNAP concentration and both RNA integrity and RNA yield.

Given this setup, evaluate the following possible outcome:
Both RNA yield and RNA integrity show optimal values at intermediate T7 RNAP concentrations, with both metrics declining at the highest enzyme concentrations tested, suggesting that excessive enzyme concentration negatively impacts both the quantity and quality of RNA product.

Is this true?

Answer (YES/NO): NO